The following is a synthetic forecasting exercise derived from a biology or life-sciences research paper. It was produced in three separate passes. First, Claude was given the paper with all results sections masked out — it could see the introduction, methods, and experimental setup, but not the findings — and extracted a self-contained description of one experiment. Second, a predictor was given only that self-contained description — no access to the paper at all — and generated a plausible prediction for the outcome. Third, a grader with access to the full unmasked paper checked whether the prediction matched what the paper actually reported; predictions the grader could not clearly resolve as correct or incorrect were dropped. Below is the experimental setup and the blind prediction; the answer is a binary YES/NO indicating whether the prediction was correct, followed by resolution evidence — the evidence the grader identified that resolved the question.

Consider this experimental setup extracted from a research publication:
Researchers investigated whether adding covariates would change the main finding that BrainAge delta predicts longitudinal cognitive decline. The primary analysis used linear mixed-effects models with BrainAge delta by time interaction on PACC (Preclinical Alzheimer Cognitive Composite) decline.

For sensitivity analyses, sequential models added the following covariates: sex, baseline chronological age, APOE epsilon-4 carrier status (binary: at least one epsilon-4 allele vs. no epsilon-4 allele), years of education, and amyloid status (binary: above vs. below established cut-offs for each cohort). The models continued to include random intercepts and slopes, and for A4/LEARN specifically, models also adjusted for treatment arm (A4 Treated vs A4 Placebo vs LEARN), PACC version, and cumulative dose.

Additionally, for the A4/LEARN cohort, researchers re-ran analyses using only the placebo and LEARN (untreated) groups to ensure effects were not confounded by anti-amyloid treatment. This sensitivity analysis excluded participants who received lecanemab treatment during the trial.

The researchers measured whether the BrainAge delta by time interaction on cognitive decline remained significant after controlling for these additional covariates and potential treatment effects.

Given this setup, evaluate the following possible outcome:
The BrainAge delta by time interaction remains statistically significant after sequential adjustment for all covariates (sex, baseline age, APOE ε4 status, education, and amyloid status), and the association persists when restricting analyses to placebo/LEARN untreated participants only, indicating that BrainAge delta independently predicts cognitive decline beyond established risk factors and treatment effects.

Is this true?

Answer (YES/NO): YES